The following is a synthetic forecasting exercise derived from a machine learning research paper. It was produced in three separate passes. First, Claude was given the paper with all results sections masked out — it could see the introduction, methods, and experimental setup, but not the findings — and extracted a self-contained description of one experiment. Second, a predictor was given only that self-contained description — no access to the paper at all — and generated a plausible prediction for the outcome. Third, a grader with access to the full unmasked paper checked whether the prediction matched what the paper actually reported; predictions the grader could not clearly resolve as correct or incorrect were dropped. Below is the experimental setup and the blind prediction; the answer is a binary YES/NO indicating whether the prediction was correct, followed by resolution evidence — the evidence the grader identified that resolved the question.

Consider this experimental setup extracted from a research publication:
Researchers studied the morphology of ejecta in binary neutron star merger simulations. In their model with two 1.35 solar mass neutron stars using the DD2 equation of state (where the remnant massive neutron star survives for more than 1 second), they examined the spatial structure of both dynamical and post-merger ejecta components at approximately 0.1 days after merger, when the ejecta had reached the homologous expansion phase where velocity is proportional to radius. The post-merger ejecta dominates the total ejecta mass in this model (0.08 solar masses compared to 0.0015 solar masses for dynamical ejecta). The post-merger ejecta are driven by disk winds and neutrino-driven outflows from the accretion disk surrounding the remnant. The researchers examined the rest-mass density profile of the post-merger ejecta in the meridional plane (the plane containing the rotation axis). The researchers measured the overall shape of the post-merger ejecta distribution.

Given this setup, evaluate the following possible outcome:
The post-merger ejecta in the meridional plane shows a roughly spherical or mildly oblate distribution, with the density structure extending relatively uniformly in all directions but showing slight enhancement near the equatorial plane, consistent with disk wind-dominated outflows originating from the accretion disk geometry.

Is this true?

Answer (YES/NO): NO